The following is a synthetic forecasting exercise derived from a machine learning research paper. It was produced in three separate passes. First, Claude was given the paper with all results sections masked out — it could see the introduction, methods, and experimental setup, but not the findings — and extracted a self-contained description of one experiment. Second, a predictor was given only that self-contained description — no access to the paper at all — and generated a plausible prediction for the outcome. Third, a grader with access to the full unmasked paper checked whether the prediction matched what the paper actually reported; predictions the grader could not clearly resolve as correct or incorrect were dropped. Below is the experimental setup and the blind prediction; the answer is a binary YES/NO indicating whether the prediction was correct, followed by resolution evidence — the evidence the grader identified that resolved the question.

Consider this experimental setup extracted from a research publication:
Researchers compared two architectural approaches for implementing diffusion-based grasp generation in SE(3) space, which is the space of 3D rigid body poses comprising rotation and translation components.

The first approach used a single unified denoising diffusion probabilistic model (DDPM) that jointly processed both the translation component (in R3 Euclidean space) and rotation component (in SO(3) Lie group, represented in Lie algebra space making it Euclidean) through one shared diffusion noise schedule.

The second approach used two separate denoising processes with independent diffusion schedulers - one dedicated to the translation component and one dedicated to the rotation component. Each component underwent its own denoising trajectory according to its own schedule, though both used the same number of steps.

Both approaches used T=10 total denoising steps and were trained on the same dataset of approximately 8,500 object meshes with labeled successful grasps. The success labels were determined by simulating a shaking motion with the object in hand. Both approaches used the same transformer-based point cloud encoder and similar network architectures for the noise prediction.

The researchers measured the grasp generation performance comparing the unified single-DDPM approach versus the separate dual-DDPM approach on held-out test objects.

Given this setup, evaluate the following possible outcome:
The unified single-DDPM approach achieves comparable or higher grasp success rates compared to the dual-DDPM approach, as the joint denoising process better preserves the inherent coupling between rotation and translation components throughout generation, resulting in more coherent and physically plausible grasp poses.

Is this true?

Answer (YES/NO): NO